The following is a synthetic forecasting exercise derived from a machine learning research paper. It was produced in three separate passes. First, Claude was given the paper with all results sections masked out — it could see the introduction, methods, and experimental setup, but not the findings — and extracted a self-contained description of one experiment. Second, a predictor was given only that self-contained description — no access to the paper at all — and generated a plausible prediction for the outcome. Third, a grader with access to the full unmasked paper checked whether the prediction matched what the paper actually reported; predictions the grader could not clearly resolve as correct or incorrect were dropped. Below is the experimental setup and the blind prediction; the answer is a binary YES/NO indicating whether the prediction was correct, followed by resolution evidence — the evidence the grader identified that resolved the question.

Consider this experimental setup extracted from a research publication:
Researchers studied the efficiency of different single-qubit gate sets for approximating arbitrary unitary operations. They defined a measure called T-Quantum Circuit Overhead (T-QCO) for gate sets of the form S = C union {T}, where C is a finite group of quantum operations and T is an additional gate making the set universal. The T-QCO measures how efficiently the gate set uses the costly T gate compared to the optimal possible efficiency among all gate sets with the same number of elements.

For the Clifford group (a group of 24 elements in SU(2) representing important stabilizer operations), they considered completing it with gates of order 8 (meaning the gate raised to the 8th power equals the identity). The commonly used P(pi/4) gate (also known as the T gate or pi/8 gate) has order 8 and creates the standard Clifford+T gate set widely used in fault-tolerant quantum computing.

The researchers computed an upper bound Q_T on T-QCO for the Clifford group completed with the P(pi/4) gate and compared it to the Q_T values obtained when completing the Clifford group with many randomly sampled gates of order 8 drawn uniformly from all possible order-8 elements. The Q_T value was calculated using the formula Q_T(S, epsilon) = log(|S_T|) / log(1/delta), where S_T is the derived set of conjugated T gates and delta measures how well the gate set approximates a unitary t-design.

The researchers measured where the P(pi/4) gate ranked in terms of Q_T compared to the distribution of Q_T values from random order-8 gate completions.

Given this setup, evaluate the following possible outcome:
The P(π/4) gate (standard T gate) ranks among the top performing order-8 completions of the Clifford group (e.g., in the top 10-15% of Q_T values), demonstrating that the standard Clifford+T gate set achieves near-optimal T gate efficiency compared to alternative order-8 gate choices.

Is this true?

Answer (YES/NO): NO